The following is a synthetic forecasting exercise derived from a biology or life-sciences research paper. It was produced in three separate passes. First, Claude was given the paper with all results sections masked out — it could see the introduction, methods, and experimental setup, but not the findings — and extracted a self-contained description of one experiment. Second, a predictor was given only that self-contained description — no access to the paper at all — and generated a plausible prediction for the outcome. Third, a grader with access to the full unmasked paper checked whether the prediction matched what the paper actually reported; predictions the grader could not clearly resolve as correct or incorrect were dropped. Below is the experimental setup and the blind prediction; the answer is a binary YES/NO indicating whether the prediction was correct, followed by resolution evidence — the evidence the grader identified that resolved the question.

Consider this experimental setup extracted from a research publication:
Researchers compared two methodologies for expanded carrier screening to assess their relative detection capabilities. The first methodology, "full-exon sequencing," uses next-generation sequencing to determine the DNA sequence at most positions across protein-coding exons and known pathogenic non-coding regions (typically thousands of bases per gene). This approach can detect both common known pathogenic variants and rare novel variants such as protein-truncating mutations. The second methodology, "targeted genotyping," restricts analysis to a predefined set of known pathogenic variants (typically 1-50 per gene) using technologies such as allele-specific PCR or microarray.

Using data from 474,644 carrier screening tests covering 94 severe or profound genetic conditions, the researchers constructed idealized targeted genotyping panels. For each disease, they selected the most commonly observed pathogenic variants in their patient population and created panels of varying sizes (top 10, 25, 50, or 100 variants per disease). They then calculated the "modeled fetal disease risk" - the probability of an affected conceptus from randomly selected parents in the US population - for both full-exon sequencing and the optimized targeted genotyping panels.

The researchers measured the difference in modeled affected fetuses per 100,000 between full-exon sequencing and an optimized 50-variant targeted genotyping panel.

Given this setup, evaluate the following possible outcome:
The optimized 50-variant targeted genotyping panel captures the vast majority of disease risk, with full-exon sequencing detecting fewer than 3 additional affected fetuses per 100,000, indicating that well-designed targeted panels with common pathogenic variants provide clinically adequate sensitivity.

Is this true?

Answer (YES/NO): NO